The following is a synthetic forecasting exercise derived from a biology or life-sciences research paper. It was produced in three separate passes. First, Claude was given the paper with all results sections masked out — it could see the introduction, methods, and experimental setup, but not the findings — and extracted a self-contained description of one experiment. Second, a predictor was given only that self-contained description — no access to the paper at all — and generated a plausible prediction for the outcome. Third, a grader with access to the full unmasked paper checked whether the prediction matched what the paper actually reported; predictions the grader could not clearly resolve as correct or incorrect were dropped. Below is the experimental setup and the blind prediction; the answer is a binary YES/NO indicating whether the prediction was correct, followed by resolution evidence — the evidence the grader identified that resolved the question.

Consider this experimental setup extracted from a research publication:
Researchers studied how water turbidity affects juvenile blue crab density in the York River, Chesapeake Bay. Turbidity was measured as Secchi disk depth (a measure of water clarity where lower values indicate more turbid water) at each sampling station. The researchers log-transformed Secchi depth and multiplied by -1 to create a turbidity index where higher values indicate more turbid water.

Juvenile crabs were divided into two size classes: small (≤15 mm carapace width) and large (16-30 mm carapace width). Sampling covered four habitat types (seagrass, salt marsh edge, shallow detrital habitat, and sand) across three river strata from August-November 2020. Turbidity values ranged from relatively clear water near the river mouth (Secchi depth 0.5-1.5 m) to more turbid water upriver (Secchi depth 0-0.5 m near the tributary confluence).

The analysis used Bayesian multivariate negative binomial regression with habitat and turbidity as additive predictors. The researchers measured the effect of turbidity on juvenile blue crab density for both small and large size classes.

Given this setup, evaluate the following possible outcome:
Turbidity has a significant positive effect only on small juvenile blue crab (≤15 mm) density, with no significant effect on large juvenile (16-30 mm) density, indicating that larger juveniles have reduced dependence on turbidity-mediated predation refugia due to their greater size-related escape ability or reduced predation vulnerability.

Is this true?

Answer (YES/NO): NO